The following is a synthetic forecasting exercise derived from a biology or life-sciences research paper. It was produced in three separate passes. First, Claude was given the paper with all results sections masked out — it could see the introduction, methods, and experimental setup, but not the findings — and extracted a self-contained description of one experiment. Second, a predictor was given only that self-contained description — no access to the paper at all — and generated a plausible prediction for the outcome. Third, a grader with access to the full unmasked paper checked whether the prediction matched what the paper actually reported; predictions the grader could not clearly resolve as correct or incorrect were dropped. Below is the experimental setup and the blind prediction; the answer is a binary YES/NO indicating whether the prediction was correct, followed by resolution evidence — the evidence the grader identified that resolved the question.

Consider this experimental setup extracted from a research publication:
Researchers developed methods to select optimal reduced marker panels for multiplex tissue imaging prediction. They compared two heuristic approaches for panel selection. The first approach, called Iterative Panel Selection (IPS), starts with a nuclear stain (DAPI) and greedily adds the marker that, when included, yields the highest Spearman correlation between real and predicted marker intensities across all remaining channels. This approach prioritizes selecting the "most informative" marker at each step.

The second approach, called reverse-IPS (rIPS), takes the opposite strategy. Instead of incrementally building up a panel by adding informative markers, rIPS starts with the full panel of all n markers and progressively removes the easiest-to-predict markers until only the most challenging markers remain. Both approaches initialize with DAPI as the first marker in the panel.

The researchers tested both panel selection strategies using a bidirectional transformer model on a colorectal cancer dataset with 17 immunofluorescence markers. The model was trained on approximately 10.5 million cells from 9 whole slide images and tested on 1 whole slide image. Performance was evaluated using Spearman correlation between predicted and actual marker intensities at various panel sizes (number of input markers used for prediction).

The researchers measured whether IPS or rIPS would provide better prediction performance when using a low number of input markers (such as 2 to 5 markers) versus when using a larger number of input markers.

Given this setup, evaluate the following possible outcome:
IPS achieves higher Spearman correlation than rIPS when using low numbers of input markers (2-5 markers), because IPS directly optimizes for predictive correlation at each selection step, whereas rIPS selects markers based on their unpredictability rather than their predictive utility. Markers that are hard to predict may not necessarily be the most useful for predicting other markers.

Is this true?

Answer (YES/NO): NO